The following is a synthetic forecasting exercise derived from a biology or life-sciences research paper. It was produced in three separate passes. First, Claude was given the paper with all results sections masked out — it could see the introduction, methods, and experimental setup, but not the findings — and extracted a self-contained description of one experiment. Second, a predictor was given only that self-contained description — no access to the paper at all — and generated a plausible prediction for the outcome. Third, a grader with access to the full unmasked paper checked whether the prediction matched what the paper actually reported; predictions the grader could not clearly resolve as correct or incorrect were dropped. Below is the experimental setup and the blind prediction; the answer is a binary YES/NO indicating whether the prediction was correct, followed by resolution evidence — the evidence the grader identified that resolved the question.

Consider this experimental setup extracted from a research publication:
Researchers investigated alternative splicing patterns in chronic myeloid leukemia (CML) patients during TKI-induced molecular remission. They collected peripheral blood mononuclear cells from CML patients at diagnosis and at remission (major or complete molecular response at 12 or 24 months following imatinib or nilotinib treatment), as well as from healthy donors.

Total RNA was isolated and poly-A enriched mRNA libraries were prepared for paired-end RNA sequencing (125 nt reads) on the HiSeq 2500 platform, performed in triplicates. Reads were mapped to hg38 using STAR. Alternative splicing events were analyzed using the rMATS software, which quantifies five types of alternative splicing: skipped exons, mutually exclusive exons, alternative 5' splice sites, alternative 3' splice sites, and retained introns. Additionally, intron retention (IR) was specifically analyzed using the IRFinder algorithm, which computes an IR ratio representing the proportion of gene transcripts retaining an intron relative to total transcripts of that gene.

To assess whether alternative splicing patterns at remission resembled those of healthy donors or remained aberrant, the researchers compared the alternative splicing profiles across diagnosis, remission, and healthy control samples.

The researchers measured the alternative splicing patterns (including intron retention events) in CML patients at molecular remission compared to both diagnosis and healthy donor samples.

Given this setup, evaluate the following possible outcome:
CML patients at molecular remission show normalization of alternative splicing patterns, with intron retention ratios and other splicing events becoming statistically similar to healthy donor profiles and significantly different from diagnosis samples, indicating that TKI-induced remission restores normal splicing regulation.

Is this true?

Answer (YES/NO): NO